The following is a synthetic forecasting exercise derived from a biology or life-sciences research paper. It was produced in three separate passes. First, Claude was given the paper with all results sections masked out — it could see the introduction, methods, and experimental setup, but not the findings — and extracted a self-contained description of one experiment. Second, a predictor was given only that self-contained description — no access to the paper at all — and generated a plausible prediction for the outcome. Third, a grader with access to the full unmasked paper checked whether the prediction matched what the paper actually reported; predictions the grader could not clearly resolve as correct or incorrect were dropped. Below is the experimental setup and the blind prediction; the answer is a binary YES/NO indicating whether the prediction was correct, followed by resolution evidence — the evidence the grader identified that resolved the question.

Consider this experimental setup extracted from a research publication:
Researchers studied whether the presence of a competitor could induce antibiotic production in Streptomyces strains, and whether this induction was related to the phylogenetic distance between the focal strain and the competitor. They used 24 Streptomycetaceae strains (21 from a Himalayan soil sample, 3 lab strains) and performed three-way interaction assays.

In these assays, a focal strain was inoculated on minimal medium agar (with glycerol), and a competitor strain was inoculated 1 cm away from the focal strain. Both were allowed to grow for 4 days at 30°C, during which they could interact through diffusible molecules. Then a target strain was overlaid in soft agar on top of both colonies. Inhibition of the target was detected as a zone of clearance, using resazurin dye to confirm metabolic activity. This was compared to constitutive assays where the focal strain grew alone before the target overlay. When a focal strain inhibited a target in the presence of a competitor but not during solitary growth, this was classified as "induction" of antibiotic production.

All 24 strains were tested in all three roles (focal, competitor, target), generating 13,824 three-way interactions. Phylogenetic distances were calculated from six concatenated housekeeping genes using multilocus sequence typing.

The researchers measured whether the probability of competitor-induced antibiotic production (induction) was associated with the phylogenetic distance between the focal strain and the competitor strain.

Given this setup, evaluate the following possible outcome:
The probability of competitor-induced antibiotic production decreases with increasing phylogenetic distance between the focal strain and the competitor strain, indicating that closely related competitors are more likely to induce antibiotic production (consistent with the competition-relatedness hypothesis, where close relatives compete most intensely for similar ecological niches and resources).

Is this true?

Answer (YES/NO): YES